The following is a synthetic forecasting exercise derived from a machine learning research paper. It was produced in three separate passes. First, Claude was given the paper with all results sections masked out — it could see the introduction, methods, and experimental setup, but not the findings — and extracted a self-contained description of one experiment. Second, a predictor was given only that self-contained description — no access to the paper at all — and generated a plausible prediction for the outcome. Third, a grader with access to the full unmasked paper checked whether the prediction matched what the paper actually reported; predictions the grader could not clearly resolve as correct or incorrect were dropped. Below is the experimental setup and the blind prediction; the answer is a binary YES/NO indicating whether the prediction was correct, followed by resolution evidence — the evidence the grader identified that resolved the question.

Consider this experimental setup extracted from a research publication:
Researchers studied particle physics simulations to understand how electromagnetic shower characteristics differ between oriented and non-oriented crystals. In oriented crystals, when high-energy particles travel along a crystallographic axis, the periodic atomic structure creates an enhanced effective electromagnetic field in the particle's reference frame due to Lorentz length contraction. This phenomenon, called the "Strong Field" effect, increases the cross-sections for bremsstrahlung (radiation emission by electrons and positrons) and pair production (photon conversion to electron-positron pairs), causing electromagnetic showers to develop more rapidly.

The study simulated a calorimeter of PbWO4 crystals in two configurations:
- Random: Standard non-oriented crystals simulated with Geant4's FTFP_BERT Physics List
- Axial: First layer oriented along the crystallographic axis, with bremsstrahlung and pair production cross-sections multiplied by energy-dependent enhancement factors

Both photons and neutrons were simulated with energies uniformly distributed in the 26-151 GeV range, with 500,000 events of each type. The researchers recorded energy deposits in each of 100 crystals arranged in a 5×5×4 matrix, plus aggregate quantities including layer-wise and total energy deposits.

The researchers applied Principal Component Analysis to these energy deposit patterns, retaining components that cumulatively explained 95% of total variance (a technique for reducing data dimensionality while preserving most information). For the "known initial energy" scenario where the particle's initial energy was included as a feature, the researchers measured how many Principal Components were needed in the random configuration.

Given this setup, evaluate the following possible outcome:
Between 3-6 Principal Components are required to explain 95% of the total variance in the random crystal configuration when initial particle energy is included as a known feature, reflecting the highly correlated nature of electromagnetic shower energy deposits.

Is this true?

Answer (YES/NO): NO